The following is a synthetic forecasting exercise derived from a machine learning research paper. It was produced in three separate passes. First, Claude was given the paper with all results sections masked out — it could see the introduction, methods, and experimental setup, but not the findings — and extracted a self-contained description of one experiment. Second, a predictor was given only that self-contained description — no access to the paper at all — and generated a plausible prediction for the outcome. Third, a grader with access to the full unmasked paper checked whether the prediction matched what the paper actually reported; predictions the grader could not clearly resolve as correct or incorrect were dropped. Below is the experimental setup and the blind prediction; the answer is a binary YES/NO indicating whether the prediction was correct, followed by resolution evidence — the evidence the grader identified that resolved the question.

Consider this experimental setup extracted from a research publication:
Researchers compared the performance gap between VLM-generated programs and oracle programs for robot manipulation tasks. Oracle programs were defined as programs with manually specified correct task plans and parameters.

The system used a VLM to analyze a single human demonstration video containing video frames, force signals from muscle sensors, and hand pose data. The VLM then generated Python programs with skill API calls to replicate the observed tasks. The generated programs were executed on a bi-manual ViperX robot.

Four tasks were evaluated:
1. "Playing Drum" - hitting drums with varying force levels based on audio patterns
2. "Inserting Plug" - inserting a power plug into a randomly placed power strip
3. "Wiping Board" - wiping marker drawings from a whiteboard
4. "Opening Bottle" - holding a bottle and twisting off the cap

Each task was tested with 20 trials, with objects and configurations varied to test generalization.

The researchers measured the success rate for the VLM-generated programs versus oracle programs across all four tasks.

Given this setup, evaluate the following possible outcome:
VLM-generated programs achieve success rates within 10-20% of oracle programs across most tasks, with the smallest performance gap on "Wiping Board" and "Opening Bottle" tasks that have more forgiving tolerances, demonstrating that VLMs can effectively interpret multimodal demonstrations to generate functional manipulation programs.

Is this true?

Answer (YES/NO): NO